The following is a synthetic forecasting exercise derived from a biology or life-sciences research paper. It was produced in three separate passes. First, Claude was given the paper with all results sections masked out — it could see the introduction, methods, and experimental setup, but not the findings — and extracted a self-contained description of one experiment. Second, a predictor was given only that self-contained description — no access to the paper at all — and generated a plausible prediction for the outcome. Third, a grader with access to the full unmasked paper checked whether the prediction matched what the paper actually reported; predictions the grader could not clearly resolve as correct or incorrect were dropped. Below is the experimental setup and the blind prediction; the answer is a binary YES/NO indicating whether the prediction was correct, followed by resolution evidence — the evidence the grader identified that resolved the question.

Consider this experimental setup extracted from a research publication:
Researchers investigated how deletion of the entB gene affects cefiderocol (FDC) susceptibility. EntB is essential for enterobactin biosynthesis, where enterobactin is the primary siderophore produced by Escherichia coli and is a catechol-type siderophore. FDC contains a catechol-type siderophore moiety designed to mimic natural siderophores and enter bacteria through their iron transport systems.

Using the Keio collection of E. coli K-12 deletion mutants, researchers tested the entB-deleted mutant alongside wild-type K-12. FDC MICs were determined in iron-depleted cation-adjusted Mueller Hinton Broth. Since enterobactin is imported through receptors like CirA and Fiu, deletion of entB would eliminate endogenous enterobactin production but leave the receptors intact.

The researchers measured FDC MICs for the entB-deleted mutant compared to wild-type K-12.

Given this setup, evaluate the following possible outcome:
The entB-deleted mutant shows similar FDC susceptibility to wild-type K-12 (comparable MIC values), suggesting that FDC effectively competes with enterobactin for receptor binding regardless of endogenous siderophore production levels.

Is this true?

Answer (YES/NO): YES